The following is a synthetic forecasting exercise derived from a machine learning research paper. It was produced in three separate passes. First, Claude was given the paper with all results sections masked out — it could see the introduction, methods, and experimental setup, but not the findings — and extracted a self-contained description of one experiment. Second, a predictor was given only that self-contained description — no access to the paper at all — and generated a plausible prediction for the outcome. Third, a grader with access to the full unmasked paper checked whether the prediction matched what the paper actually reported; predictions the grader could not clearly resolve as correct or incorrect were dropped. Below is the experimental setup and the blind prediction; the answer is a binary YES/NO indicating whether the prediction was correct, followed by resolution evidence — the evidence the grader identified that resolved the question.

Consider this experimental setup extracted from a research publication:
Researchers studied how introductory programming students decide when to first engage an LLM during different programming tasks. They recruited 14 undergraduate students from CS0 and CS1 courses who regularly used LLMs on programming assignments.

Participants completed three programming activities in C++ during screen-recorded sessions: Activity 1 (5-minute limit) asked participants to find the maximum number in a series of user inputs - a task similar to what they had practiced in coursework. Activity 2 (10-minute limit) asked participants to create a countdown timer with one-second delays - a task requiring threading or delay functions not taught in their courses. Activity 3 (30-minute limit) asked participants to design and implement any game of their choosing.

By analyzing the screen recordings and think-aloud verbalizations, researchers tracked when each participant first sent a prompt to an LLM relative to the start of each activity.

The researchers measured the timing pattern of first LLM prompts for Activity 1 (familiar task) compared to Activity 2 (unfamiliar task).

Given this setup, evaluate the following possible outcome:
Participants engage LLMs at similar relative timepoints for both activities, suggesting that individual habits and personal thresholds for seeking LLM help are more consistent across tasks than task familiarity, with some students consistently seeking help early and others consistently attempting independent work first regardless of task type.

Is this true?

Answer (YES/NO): NO